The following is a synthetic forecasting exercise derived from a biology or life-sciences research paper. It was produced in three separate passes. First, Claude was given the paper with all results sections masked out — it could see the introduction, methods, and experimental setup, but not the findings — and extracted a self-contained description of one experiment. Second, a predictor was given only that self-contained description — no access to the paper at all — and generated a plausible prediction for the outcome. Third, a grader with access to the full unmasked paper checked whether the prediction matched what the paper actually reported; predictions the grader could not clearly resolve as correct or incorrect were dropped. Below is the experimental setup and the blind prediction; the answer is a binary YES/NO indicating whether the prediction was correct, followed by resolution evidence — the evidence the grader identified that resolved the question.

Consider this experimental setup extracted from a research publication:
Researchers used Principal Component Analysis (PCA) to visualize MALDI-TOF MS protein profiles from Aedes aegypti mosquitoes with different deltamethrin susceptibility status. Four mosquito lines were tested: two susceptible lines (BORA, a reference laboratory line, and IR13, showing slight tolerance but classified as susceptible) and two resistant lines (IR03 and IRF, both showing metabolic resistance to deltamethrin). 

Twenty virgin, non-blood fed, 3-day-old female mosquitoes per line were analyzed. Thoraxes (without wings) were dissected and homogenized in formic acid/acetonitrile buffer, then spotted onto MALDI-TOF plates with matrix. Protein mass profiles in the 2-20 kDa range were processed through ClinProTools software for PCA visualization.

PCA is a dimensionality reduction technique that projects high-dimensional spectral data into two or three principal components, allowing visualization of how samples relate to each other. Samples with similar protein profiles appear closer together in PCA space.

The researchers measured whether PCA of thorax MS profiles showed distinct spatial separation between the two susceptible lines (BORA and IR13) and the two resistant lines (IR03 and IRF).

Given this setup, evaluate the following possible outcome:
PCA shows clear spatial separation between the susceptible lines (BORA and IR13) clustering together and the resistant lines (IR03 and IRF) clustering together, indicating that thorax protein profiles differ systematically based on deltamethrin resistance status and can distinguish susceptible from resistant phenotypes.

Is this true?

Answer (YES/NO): NO